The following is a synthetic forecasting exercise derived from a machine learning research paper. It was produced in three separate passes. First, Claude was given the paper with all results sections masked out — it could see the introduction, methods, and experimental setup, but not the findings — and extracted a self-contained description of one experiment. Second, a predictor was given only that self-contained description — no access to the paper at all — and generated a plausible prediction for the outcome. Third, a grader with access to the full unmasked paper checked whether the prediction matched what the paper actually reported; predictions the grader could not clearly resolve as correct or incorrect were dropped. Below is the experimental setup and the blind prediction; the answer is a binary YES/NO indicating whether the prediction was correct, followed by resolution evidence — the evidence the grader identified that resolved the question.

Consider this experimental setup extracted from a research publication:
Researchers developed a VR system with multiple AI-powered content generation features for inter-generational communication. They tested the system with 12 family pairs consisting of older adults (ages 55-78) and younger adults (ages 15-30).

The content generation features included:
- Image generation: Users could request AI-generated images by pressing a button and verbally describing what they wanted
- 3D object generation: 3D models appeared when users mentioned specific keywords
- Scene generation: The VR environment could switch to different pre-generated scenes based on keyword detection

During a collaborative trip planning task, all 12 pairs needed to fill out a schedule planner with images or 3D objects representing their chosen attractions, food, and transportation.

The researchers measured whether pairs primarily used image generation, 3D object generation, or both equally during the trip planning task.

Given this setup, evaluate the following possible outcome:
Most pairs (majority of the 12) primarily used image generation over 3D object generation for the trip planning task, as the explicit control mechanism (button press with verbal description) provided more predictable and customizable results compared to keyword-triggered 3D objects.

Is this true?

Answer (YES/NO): NO